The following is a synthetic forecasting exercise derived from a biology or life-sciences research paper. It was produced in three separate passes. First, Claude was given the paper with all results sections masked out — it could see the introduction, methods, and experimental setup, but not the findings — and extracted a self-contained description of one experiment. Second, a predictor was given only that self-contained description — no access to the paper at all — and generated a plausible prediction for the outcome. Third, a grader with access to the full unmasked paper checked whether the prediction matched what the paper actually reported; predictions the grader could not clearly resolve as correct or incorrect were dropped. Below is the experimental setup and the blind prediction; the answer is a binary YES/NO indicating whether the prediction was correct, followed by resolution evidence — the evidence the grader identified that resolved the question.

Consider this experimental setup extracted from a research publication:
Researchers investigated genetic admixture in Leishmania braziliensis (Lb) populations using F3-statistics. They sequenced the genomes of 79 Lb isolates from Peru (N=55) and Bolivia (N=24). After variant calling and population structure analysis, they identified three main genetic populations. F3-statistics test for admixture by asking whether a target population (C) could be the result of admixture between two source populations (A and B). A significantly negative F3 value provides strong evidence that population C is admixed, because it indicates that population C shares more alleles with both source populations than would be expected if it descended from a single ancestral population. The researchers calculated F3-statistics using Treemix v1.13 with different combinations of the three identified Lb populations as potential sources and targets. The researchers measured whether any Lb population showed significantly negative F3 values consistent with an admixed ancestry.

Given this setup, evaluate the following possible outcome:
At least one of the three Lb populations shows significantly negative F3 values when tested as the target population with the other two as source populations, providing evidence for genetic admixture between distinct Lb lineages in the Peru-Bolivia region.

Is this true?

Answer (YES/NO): NO